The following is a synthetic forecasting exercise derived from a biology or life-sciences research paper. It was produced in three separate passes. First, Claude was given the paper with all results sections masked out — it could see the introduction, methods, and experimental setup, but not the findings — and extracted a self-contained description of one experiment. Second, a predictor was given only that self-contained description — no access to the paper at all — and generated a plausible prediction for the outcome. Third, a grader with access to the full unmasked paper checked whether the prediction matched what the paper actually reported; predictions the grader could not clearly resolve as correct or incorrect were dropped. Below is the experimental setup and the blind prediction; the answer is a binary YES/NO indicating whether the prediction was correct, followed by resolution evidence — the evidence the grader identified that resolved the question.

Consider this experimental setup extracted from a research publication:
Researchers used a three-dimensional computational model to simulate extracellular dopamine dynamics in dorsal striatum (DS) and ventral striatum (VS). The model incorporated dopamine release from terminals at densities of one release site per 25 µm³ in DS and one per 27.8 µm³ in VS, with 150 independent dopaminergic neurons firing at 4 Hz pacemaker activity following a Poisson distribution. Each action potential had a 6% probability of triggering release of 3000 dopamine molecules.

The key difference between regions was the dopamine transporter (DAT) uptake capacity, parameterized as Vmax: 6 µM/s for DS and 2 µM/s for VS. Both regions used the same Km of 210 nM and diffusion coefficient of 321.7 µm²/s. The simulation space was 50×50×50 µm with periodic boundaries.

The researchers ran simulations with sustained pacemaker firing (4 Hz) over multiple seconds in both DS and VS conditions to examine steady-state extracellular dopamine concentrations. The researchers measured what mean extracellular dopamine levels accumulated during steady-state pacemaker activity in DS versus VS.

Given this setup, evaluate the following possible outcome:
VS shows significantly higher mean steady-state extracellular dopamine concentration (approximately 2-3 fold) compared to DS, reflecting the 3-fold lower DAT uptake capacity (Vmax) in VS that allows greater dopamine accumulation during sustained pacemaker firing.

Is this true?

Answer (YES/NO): YES